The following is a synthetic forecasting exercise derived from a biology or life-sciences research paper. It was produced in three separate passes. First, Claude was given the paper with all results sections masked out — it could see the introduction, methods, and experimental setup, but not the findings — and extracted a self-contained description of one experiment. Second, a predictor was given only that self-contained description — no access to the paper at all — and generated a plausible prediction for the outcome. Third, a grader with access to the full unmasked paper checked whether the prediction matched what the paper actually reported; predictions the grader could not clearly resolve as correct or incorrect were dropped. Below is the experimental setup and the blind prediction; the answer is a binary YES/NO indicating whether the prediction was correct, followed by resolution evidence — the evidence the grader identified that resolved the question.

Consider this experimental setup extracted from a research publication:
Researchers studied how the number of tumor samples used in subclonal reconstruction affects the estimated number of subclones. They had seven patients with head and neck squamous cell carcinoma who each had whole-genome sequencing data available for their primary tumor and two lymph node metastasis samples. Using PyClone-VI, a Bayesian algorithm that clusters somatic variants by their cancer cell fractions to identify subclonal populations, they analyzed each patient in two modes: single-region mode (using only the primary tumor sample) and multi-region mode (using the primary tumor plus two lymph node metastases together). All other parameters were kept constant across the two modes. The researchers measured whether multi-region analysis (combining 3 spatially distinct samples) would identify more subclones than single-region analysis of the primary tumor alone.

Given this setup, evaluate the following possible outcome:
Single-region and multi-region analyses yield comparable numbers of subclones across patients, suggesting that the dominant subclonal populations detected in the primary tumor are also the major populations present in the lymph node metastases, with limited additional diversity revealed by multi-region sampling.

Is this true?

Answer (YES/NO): NO